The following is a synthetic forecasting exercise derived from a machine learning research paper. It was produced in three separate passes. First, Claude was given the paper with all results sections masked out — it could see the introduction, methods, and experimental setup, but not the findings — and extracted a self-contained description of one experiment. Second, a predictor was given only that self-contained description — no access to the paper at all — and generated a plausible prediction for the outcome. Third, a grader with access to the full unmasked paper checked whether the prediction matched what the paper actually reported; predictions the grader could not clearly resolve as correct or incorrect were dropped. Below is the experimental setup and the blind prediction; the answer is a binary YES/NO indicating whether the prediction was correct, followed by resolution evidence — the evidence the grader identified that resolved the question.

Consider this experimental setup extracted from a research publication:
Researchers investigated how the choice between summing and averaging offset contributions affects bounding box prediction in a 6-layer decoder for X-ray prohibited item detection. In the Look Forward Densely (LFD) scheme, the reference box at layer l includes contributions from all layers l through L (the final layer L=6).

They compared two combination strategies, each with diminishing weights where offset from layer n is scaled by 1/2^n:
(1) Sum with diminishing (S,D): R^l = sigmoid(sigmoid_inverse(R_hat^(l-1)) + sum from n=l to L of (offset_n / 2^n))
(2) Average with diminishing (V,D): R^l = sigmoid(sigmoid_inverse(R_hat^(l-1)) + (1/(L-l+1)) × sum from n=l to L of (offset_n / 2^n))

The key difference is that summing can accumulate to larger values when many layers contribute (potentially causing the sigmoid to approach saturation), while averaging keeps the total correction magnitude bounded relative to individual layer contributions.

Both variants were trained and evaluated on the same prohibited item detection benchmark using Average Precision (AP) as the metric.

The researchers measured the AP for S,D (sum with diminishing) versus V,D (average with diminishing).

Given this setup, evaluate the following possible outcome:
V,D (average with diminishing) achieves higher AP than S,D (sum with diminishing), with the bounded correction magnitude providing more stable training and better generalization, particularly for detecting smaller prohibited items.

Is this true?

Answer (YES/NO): NO